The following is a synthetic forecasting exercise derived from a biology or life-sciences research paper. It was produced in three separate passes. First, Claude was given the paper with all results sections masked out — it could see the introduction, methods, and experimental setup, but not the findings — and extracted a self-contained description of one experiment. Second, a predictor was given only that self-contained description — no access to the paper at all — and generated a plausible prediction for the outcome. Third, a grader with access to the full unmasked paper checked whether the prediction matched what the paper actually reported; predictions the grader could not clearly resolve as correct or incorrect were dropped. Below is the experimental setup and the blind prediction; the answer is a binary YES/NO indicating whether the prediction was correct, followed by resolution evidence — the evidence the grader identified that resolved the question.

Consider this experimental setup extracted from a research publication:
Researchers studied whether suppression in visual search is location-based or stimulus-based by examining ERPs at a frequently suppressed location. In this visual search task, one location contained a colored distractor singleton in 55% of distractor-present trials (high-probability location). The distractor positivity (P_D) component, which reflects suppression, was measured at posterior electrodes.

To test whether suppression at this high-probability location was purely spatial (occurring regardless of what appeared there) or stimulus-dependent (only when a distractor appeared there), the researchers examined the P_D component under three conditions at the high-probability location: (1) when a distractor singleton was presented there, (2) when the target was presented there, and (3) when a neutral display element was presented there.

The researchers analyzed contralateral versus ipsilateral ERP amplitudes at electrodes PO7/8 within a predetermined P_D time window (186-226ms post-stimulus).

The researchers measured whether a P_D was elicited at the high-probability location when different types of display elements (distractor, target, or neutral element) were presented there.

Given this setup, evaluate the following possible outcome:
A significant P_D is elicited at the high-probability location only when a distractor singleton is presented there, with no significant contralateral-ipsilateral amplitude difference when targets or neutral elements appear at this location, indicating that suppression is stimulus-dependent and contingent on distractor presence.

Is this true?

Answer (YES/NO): NO